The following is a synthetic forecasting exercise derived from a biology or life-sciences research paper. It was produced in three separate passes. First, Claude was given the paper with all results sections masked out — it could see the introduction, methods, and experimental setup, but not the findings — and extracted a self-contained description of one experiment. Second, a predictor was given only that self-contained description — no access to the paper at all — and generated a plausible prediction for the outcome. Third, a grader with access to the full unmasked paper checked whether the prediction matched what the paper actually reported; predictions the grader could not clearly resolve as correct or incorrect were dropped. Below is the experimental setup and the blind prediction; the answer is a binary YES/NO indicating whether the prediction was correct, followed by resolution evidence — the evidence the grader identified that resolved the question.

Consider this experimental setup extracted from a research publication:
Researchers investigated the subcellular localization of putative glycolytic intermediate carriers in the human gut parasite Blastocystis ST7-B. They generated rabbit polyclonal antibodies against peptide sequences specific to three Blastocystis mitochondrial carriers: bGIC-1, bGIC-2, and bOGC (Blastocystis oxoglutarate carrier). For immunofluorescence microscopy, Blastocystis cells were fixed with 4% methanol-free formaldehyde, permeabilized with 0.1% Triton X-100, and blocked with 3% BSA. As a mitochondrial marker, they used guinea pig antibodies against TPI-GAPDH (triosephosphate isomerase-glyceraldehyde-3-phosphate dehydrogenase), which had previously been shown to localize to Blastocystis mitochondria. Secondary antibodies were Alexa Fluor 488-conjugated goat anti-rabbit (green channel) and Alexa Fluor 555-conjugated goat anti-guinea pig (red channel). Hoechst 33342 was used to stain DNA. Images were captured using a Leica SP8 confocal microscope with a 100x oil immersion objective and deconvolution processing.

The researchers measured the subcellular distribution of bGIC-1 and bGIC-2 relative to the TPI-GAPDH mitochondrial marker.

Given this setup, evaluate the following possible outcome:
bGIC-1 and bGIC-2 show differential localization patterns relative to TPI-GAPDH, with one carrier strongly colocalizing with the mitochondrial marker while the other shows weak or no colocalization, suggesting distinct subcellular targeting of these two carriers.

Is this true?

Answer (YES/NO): NO